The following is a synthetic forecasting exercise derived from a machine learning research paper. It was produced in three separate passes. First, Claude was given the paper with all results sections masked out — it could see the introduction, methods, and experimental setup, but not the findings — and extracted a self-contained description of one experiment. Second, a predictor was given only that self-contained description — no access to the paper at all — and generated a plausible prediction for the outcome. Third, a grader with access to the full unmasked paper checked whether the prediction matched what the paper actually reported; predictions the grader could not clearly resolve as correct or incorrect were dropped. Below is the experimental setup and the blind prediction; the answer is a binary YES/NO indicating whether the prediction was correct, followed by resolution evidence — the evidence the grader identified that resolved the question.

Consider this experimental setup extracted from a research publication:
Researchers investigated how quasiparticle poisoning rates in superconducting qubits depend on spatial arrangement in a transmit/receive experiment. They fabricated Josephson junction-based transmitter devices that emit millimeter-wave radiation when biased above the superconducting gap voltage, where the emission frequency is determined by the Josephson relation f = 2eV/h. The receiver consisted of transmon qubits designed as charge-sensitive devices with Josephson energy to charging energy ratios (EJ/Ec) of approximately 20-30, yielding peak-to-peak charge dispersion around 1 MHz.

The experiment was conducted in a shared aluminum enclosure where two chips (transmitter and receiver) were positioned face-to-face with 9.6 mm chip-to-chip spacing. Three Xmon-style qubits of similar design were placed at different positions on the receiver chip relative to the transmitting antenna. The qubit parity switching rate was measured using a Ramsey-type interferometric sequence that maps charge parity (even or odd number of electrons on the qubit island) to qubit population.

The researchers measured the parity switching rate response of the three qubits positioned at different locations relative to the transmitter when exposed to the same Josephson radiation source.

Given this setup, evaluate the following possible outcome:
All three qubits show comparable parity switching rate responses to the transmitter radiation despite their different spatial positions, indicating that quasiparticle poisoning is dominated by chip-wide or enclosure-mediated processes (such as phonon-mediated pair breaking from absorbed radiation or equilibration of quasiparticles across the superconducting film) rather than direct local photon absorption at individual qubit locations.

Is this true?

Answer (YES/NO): NO